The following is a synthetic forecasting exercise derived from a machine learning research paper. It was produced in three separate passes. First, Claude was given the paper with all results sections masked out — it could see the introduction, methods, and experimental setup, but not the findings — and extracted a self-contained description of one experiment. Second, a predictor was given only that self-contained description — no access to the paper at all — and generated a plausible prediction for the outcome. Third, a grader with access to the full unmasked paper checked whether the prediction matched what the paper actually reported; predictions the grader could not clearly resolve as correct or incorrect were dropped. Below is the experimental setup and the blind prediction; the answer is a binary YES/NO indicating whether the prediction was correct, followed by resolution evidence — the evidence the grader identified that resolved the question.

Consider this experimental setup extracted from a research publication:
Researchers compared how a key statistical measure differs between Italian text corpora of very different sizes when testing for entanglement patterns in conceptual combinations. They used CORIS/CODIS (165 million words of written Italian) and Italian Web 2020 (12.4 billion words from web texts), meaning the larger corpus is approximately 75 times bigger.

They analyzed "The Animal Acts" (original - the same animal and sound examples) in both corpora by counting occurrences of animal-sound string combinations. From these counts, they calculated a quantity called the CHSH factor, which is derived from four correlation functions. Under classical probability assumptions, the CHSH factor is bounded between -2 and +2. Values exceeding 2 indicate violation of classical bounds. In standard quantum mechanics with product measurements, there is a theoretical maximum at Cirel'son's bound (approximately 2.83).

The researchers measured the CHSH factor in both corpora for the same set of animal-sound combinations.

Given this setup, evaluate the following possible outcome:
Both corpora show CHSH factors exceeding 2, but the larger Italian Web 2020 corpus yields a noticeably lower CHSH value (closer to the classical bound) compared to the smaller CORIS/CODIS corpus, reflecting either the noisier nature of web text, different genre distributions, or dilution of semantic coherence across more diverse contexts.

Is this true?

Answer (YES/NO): YES